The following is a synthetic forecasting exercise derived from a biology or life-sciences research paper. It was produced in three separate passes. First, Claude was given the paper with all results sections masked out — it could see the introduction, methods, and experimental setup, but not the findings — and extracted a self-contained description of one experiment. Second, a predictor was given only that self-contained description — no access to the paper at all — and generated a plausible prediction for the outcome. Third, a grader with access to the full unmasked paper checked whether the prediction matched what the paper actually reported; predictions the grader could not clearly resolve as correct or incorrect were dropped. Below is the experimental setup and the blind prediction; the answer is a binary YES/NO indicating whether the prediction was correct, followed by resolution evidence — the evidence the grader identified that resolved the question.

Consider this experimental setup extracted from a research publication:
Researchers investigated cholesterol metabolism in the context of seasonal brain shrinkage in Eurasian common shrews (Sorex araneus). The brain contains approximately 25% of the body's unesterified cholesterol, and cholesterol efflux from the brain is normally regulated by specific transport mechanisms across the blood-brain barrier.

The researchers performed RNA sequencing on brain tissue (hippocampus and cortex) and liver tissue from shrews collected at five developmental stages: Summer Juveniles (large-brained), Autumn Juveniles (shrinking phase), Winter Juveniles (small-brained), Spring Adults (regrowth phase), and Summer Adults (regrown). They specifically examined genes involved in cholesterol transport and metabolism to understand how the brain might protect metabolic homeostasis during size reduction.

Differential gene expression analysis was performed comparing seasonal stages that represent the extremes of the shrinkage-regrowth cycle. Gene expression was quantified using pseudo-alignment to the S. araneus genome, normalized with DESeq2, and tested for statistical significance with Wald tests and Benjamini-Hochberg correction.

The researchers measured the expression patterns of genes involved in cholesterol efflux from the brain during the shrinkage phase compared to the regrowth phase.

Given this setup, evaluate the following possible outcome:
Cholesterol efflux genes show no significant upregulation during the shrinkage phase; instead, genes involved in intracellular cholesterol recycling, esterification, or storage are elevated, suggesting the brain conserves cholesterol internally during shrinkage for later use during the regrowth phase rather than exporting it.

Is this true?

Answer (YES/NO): NO